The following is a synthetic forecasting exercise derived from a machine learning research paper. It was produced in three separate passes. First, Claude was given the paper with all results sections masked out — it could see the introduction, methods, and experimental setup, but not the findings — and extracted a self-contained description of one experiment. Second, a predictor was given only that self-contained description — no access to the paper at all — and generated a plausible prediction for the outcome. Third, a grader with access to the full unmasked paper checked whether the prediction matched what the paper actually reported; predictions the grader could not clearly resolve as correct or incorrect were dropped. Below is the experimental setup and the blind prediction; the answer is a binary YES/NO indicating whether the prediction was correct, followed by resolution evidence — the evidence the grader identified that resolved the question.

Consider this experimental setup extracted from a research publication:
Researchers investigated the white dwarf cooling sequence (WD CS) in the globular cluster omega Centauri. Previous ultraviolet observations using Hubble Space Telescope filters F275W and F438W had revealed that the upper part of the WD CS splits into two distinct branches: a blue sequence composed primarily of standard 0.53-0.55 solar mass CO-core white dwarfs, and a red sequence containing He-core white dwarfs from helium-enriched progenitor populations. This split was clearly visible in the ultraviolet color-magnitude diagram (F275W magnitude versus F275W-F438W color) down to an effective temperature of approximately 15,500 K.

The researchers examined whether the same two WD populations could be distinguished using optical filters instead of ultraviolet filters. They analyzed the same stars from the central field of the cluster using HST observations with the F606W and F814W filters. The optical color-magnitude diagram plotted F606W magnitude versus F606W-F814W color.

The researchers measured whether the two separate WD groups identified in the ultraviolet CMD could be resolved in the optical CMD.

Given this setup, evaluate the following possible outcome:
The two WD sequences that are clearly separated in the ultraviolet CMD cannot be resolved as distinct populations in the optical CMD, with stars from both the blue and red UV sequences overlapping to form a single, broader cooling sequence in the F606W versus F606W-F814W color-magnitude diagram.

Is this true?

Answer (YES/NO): YES